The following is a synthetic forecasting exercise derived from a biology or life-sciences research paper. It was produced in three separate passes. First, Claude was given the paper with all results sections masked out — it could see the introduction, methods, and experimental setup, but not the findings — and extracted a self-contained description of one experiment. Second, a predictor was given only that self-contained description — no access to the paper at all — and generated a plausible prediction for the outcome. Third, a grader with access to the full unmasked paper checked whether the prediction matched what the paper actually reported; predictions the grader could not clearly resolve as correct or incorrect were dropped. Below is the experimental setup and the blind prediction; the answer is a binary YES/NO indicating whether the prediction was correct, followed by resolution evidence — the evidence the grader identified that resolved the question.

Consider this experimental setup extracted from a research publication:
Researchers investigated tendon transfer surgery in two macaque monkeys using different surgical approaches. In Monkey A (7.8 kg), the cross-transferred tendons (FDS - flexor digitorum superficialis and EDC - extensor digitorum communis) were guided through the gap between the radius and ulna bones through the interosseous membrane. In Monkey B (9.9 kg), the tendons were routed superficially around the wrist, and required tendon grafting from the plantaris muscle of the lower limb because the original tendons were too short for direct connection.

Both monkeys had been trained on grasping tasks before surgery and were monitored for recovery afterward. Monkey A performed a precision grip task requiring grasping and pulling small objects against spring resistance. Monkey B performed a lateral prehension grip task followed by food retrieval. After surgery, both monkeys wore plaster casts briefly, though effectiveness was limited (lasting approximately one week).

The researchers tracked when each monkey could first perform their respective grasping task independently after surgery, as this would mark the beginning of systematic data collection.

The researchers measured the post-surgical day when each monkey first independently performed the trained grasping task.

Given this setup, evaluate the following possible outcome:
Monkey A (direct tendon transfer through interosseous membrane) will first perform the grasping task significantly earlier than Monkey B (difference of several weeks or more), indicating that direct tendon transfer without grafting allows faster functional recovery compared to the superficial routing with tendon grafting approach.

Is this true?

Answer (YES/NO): NO